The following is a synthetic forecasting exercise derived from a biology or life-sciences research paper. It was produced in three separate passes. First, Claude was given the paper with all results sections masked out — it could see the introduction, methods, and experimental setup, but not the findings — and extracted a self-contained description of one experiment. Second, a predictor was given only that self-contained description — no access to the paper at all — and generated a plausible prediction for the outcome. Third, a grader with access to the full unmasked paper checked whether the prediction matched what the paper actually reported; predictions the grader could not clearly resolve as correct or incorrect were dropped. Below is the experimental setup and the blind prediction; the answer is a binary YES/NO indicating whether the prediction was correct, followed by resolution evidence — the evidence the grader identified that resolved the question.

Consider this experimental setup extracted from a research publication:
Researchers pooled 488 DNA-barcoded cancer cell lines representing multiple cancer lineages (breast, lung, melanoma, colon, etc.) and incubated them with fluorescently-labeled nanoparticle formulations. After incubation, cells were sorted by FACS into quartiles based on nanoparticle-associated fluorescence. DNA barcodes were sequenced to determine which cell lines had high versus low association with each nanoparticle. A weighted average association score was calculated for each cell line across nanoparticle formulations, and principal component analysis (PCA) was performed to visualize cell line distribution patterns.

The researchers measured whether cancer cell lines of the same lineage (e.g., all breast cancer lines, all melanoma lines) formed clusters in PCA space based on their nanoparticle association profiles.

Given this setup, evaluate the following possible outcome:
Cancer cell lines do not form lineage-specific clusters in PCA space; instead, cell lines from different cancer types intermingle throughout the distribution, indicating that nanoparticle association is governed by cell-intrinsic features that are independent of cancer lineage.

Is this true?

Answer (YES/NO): YES